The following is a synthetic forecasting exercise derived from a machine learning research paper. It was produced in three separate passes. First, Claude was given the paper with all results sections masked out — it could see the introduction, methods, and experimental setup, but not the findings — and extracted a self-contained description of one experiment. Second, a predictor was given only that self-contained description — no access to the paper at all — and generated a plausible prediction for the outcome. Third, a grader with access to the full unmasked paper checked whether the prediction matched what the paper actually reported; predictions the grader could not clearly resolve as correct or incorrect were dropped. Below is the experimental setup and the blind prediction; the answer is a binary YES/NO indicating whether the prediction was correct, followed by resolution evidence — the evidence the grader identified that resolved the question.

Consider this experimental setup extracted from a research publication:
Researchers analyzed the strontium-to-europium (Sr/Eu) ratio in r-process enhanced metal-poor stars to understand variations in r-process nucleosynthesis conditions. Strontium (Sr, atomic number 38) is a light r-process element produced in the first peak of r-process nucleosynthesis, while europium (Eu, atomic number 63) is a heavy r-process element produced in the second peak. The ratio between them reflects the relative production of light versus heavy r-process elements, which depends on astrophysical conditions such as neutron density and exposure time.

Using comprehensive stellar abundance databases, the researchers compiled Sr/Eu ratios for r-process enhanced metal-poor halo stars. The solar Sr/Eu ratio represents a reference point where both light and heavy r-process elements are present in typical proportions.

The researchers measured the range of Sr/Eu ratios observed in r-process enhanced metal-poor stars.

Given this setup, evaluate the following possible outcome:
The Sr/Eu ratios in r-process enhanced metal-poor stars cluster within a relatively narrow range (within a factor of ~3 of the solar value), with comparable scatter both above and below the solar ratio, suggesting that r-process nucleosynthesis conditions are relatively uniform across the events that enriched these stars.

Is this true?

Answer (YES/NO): NO